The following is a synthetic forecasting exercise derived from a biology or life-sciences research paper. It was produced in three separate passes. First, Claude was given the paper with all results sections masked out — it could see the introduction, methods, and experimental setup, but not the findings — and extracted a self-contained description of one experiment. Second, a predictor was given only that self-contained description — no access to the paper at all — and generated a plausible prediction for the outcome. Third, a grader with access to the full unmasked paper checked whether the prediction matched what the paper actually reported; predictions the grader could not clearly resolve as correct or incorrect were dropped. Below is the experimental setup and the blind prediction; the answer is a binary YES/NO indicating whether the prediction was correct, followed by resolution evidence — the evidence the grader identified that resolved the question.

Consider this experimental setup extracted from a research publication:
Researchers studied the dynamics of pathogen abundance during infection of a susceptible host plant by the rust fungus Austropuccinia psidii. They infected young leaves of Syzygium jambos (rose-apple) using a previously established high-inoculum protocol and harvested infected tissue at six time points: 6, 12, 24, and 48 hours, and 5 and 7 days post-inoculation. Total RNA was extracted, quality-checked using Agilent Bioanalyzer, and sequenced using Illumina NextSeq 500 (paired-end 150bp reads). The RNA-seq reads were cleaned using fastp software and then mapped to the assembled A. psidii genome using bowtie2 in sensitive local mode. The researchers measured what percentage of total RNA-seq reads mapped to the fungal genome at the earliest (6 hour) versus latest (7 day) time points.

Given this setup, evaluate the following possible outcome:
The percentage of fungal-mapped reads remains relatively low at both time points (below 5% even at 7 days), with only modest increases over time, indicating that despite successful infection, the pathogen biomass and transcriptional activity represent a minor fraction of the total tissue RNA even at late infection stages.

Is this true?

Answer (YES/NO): NO